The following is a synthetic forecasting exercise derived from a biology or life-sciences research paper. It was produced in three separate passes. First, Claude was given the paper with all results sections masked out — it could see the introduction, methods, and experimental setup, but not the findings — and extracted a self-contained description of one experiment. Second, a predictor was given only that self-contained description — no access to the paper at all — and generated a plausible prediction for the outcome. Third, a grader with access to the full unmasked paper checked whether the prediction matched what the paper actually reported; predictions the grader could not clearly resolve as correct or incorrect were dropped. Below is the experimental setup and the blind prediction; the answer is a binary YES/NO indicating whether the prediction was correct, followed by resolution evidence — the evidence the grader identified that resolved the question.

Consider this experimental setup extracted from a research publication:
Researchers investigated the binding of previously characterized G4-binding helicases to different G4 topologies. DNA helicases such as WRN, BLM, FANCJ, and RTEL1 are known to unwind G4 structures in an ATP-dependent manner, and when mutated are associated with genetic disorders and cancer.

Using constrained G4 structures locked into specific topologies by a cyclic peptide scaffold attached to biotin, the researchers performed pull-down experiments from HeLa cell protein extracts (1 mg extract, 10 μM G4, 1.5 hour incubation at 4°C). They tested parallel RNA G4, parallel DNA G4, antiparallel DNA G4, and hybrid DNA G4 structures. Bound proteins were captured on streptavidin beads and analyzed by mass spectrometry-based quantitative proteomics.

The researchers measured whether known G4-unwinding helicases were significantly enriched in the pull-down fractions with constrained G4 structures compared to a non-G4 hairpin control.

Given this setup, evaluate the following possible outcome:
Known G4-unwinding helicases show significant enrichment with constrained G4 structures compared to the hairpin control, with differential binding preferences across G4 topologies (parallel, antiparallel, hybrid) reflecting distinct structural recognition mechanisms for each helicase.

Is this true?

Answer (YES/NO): NO